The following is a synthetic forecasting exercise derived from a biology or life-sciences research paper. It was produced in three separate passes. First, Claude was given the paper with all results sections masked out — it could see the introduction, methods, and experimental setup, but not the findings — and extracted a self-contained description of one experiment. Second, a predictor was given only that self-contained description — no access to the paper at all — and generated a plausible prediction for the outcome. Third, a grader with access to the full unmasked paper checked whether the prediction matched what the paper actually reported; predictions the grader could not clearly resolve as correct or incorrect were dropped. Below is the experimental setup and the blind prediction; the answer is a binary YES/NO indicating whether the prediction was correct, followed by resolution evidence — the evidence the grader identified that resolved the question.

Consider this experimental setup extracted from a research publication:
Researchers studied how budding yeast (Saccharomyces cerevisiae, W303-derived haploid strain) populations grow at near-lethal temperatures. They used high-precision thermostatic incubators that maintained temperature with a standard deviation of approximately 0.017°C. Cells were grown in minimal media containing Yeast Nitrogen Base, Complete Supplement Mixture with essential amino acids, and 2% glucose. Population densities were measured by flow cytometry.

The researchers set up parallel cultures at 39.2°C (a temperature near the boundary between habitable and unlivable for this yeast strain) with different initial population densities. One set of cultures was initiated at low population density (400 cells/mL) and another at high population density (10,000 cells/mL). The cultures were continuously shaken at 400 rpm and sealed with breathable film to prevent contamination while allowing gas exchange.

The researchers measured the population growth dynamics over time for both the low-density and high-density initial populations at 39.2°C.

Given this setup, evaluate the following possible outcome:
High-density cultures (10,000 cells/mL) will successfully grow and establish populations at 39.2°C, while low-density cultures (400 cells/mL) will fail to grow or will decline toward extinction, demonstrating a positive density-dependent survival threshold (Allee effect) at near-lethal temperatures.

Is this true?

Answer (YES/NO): YES